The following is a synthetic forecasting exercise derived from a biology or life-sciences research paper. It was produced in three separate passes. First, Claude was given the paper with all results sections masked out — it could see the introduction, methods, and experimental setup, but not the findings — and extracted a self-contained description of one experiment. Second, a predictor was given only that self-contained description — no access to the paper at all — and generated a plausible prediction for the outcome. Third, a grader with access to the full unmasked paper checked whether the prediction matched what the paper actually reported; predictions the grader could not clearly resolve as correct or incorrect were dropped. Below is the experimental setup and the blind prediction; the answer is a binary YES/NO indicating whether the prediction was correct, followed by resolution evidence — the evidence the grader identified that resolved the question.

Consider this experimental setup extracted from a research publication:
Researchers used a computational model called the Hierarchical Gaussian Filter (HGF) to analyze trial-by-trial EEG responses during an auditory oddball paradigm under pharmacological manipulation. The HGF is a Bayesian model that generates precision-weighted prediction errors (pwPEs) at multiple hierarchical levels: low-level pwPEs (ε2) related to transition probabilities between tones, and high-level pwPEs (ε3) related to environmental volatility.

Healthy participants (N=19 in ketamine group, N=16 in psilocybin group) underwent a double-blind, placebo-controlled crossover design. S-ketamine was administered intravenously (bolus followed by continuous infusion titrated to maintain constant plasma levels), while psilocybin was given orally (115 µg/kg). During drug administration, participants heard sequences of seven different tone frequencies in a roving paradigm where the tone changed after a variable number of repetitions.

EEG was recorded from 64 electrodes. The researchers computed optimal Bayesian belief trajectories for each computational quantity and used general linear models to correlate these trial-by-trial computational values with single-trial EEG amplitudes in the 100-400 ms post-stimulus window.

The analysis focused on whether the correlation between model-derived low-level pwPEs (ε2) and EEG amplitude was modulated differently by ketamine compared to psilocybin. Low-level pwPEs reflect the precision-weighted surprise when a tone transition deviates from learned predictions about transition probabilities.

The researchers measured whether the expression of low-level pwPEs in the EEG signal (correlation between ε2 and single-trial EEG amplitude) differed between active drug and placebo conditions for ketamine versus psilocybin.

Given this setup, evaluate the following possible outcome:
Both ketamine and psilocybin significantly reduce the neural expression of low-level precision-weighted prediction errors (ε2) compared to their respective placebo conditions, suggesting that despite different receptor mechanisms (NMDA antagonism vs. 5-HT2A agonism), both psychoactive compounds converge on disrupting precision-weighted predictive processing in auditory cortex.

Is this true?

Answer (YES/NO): NO